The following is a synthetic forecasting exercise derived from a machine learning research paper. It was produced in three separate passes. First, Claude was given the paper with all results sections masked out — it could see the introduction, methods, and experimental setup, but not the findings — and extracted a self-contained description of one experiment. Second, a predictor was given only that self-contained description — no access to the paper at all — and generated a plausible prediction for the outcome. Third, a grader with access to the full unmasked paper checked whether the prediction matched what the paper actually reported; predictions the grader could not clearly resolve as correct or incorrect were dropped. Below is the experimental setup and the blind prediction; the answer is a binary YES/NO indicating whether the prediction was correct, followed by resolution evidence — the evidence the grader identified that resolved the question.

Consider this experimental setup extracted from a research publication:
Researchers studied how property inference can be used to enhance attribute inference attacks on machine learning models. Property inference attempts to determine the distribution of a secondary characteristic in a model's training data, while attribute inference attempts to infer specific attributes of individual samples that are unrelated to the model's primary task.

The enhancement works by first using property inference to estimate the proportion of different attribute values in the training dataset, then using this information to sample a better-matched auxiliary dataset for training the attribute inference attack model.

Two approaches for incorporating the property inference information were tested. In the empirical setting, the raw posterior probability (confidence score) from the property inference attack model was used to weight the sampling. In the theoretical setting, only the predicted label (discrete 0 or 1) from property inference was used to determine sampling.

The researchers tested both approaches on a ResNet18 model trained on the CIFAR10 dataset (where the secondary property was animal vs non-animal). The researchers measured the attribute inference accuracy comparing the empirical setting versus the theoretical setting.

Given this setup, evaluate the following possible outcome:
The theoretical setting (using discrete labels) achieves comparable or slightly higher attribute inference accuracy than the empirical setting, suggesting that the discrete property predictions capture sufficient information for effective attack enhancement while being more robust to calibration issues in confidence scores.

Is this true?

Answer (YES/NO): NO